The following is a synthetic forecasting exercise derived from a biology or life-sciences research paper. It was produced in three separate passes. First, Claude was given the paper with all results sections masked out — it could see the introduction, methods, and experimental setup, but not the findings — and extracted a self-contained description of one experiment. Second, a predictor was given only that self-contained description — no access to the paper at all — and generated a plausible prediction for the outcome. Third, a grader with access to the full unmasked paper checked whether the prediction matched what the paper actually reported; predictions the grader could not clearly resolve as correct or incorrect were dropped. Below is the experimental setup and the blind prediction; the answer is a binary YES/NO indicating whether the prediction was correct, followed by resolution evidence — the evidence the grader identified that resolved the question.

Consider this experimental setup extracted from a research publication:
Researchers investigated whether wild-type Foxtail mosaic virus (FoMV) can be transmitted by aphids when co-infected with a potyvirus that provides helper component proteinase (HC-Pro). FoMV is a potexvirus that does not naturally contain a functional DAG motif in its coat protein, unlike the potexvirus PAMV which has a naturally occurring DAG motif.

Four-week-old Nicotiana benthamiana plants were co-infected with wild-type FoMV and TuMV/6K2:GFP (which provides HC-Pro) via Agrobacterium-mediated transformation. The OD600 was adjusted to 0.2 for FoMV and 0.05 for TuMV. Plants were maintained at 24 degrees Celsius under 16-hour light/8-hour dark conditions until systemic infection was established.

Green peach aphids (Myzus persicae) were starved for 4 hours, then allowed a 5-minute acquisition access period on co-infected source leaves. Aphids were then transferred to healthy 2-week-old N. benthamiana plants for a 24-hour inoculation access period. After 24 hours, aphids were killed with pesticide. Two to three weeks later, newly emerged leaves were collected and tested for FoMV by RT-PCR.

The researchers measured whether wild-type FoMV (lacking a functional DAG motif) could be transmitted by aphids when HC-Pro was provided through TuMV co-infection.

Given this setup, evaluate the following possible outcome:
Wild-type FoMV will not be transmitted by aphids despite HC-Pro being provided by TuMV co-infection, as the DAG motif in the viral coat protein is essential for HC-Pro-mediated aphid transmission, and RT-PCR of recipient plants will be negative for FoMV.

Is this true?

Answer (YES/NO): YES